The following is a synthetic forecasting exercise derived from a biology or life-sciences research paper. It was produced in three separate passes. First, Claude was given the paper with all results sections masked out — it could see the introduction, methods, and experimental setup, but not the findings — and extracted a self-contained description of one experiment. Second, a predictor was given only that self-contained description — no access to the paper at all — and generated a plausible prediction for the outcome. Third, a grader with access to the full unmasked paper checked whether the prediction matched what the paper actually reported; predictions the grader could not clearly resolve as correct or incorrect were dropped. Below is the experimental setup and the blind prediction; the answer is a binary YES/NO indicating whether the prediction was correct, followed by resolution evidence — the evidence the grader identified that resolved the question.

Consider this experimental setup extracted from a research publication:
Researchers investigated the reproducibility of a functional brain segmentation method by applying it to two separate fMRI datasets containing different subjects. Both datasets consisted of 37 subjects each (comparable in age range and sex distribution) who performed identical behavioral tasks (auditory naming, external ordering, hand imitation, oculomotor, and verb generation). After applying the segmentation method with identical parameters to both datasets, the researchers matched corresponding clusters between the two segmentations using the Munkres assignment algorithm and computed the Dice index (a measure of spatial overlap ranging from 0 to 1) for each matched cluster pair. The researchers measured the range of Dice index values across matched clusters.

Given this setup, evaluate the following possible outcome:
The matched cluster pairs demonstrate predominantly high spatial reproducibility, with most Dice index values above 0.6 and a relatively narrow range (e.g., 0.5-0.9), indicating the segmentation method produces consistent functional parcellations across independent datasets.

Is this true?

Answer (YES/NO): NO